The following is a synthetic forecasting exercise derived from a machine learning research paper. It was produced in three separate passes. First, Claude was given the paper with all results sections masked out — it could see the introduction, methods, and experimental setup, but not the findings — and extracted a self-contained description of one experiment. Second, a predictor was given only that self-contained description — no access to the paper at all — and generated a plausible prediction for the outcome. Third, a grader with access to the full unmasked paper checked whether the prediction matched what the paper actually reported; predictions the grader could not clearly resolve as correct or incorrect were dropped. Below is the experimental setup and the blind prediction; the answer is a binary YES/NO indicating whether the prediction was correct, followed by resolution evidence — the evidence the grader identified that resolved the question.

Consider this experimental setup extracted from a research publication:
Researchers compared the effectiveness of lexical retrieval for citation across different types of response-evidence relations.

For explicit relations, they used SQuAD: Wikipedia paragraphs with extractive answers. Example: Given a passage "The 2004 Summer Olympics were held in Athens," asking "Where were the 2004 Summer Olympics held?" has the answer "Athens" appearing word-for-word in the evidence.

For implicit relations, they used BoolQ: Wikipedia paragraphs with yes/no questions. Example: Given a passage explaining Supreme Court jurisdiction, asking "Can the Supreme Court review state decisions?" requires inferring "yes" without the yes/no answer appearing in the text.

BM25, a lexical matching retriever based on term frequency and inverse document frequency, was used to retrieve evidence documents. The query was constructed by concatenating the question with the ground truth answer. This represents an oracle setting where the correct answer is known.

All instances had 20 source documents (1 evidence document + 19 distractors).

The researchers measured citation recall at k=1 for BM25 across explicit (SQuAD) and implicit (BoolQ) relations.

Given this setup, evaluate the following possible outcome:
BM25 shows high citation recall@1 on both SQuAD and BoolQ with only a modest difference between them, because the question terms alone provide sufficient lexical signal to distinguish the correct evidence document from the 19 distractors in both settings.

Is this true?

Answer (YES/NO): NO